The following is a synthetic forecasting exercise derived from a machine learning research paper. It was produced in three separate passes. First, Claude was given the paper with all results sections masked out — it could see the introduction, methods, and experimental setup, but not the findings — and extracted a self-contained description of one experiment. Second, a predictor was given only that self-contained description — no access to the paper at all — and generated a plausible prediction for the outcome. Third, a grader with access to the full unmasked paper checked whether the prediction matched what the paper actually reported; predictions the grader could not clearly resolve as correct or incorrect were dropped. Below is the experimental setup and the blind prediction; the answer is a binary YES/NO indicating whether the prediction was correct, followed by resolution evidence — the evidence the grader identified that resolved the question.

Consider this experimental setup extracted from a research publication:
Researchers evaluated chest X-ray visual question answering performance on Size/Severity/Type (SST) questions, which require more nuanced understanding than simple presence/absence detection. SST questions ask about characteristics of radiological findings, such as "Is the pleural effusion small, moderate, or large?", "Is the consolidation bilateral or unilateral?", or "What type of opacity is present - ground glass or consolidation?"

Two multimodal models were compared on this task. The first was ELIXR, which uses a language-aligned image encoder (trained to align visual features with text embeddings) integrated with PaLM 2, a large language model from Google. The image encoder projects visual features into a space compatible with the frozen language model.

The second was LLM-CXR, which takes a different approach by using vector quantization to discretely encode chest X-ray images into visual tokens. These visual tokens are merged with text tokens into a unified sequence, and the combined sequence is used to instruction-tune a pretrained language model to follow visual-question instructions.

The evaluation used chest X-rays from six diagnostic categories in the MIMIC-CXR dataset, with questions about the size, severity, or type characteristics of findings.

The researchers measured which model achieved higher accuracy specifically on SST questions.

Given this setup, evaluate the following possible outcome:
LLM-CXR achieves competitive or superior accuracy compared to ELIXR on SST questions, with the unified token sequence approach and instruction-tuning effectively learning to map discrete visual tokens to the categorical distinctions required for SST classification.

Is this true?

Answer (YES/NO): YES